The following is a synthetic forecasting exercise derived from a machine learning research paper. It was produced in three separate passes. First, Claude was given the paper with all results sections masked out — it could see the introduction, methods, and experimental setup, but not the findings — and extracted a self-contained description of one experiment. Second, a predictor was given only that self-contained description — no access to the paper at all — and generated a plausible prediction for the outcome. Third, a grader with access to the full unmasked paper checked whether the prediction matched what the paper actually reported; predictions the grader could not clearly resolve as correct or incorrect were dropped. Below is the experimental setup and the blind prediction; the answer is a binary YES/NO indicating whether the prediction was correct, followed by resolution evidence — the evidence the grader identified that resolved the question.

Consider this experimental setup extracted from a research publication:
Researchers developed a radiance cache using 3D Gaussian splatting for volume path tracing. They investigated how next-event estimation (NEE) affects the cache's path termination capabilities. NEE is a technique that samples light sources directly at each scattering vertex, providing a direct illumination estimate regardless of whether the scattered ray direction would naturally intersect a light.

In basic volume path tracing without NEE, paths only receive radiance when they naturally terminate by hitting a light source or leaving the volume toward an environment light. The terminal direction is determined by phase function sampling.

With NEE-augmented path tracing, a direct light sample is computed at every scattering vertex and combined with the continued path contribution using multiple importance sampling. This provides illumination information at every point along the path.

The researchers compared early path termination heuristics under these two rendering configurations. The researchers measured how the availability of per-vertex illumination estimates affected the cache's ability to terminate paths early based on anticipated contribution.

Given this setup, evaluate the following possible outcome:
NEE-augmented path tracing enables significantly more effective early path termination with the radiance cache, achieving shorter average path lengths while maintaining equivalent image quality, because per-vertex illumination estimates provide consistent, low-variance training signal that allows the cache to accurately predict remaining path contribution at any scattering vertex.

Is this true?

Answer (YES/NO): NO